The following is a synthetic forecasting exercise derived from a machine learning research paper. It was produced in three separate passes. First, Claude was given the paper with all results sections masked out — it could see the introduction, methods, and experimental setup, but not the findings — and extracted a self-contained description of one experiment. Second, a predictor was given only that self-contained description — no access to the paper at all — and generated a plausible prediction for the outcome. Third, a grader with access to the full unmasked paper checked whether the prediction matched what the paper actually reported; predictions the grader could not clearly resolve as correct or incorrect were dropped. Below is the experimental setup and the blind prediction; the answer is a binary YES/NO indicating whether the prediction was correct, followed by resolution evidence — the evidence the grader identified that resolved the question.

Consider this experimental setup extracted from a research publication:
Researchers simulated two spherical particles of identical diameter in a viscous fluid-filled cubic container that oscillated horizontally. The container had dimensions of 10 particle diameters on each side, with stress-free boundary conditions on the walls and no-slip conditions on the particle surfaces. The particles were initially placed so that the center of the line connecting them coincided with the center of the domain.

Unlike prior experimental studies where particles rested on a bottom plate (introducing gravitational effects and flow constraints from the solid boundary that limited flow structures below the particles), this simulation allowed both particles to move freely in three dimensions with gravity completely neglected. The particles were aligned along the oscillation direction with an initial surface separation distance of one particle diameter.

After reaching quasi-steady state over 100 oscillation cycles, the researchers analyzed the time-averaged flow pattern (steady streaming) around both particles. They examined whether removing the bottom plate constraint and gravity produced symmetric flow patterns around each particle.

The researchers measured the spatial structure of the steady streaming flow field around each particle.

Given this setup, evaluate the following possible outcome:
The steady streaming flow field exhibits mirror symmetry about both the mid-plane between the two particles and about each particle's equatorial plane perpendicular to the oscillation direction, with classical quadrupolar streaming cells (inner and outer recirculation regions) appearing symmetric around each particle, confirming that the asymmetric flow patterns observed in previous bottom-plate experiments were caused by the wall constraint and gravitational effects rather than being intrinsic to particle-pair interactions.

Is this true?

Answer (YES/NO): NO